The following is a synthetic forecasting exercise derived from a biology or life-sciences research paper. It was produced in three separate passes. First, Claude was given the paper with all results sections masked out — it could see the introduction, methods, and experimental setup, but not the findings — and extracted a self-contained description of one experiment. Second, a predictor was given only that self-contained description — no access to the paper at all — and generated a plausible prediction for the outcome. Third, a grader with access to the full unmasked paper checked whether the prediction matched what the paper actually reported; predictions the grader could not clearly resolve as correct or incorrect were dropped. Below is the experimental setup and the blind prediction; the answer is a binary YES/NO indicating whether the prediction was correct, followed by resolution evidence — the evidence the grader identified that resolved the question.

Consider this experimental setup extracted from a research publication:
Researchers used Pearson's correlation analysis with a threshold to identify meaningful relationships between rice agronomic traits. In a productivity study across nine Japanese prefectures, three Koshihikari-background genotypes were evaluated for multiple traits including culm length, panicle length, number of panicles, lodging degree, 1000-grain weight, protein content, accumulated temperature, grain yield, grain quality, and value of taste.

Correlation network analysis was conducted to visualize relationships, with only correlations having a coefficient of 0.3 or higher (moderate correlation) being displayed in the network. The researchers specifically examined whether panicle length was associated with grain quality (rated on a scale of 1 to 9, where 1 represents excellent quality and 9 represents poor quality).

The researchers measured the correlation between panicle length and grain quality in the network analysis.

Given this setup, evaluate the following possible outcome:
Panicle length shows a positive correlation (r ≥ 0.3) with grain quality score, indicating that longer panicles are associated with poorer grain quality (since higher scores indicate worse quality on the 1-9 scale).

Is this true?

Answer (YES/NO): NO